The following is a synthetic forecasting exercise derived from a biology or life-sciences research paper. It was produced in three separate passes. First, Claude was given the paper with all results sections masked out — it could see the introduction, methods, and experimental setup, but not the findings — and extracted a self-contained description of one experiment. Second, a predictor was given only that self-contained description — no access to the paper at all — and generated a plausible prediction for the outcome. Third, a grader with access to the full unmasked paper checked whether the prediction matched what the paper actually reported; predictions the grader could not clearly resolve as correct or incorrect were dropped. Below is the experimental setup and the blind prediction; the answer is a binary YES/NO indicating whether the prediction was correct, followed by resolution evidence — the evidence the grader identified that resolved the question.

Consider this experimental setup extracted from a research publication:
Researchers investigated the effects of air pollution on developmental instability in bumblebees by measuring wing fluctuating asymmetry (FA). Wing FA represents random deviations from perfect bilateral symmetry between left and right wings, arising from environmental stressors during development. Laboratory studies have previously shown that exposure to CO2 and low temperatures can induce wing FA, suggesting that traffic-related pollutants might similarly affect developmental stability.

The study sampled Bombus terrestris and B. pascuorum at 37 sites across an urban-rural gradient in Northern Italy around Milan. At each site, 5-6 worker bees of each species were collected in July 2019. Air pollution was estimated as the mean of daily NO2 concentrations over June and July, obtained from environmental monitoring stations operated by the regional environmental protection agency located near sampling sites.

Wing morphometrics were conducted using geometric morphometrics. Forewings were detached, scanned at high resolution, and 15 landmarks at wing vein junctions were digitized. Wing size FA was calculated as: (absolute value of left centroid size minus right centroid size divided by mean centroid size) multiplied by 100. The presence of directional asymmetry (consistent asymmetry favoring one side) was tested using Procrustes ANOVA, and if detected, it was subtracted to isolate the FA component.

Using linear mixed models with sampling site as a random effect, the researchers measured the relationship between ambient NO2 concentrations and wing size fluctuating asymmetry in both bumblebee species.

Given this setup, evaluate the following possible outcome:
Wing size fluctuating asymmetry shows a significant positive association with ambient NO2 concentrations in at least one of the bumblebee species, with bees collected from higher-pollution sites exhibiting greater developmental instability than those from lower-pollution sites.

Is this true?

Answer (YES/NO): YES